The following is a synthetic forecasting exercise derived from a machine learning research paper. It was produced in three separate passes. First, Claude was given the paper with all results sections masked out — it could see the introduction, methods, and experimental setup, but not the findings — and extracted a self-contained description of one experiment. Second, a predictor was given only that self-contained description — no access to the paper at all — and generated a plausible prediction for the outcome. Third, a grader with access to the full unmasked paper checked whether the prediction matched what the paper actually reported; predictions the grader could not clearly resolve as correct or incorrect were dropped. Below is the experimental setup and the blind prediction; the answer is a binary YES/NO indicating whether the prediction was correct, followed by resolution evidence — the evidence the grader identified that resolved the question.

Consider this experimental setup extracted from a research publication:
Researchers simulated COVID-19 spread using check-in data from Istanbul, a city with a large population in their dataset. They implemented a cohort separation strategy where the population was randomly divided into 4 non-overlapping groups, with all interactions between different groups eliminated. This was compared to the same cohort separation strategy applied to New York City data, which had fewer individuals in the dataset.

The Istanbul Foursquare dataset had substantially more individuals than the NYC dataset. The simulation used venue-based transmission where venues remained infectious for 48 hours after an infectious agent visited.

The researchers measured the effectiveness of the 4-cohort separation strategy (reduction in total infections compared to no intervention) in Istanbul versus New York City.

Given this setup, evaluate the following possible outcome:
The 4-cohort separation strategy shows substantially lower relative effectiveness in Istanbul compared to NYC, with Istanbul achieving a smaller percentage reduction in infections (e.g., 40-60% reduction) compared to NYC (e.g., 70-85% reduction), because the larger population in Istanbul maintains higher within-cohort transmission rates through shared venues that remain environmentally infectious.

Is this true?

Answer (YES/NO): NO